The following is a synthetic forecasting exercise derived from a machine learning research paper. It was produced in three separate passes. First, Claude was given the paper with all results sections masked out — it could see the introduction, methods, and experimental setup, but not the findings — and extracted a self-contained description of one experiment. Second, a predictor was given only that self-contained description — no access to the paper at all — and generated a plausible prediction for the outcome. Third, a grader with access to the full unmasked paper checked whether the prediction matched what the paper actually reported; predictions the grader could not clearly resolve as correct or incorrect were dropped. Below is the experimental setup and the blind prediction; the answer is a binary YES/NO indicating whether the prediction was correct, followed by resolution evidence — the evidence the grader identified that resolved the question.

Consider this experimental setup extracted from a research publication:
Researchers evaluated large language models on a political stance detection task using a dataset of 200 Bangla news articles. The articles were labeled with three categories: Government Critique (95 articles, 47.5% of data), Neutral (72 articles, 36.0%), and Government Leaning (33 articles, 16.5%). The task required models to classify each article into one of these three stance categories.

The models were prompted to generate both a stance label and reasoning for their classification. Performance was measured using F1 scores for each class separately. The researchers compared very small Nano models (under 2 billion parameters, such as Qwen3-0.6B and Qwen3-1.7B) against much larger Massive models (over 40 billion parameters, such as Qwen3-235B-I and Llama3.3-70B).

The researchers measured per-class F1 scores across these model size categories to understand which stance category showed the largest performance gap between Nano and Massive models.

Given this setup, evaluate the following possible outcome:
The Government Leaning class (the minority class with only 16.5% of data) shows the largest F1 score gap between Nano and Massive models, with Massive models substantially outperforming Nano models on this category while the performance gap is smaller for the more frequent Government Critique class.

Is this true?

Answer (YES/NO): NO